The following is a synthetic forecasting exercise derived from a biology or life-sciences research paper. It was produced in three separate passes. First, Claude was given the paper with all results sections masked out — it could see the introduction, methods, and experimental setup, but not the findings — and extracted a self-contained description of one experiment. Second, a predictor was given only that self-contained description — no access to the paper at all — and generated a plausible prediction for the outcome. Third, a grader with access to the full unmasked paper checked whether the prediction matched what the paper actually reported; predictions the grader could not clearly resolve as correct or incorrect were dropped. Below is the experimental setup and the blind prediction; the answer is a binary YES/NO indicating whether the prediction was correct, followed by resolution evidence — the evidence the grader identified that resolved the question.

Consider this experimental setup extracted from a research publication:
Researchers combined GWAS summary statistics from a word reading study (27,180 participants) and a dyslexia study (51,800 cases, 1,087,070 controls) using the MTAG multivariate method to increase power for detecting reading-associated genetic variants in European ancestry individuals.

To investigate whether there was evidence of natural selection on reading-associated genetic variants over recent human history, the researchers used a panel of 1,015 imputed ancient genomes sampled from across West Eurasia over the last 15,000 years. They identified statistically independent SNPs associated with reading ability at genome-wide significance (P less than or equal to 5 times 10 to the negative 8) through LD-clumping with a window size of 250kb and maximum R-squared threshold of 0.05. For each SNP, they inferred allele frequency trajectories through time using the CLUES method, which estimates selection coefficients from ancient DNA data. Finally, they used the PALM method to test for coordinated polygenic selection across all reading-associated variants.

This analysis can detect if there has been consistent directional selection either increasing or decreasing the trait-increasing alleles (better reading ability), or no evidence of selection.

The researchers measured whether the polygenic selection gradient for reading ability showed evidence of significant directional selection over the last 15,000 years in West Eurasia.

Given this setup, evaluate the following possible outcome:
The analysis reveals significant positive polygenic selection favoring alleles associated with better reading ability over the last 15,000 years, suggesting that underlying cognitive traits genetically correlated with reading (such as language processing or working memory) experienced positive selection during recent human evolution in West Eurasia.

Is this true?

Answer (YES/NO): NO